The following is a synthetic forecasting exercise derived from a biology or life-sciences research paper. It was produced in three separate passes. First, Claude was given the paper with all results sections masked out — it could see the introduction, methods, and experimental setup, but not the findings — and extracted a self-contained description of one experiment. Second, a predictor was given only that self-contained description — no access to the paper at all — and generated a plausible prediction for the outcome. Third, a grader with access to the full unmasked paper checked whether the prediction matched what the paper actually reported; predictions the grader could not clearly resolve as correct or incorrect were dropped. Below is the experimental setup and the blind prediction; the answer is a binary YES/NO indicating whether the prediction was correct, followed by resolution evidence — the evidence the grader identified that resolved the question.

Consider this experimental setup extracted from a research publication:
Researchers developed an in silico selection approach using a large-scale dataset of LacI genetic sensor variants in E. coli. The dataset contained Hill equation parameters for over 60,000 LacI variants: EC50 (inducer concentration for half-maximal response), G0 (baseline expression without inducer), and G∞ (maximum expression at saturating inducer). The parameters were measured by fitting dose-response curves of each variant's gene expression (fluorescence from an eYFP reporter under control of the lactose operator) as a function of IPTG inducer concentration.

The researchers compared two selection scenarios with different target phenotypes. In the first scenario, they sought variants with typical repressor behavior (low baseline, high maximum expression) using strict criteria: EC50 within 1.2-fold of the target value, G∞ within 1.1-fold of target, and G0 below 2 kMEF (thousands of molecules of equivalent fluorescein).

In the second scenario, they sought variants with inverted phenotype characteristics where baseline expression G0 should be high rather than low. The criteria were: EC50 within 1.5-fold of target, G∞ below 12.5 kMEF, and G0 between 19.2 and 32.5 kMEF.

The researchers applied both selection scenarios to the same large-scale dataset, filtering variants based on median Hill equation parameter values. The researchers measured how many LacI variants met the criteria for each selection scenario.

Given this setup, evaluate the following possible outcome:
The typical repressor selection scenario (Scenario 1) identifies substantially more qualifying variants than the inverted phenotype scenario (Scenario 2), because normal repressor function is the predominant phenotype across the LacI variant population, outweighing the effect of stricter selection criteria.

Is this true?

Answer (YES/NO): YES